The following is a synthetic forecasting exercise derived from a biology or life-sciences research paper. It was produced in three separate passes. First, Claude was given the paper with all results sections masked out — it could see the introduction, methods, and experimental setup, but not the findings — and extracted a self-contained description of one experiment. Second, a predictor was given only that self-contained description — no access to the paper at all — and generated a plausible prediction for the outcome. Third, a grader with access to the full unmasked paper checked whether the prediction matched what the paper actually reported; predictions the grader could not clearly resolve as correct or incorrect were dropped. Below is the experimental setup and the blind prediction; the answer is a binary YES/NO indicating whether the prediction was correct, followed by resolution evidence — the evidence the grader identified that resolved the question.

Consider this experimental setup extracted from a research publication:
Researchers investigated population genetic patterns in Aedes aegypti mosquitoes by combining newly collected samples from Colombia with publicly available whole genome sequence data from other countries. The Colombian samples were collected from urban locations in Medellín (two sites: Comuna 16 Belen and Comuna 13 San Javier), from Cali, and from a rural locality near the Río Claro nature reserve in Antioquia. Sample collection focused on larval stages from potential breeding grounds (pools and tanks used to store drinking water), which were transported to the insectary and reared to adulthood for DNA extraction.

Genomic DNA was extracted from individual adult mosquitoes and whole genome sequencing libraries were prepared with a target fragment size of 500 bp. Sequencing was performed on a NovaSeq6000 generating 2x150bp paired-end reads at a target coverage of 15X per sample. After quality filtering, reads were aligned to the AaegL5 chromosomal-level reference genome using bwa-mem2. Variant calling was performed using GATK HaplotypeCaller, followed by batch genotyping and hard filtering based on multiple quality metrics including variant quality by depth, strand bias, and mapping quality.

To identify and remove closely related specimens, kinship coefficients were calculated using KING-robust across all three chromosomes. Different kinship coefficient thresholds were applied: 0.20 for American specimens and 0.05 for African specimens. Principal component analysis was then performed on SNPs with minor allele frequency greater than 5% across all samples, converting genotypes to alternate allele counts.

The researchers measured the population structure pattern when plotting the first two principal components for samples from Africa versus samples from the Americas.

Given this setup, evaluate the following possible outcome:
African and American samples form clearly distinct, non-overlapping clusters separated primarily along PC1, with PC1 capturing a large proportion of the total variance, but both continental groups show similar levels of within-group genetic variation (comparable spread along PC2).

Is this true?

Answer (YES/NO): NO